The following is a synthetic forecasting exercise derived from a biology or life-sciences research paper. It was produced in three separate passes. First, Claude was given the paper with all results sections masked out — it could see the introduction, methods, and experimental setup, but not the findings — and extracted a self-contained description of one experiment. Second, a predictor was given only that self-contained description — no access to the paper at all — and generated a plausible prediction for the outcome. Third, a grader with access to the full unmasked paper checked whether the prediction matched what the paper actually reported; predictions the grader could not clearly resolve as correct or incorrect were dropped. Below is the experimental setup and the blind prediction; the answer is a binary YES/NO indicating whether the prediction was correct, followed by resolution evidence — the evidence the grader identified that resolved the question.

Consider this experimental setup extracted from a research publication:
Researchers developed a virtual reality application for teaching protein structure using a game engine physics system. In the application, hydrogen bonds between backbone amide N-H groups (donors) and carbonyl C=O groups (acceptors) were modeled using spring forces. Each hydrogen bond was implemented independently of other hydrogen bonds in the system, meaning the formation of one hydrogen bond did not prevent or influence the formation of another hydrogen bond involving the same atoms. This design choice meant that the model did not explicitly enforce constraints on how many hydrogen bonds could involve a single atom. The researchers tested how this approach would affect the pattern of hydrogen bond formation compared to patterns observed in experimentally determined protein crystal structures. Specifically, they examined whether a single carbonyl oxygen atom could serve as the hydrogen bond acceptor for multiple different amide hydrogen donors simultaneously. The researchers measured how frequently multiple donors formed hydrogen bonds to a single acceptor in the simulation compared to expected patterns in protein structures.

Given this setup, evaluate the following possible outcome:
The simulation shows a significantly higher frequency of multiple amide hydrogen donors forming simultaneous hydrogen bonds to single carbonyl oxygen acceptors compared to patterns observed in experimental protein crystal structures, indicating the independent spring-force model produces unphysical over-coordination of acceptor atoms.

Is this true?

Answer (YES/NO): YES